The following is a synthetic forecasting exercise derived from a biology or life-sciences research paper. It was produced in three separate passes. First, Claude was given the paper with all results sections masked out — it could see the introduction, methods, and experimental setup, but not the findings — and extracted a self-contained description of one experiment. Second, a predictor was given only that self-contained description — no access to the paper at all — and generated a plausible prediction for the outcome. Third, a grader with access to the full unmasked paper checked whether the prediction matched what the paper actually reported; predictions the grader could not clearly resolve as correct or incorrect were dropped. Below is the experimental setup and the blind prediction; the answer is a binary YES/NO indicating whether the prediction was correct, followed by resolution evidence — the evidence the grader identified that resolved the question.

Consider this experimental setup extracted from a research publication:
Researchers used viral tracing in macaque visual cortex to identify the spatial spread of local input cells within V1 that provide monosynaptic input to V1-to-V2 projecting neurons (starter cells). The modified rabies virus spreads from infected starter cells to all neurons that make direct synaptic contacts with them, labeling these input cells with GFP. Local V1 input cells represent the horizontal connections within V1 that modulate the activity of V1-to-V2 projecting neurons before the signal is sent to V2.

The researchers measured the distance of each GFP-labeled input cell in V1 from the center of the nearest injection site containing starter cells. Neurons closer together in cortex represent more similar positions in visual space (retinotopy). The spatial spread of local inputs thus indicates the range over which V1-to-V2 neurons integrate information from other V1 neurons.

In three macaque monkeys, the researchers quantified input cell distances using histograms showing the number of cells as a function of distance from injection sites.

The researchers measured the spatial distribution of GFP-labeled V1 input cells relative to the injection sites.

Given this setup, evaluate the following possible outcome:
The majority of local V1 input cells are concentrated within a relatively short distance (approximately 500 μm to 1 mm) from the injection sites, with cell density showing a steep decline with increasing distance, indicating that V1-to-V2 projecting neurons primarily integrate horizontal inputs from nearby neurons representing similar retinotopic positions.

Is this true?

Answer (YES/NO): YES